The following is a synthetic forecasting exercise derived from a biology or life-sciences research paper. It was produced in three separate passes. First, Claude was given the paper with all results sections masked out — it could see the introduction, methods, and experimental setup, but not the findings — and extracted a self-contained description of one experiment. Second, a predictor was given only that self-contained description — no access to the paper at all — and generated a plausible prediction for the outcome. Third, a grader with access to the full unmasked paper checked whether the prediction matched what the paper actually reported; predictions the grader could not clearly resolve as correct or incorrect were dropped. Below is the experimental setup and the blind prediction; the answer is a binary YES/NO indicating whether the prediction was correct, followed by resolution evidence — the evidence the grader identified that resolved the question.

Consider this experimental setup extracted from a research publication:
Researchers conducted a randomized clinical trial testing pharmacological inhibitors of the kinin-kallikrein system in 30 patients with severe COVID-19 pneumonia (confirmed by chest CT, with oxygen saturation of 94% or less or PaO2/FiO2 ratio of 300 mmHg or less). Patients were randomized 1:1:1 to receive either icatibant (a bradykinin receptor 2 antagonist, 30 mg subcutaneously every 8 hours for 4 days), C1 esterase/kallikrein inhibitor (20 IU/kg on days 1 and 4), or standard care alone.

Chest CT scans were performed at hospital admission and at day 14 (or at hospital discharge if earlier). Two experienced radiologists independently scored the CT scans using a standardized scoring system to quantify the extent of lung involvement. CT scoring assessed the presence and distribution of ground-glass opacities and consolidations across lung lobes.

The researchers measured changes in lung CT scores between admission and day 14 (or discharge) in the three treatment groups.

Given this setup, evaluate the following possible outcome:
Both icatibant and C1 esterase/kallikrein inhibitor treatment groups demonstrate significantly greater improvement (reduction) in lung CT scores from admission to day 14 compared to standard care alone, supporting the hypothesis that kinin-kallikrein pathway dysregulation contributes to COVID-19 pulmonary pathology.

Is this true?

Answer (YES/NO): YES